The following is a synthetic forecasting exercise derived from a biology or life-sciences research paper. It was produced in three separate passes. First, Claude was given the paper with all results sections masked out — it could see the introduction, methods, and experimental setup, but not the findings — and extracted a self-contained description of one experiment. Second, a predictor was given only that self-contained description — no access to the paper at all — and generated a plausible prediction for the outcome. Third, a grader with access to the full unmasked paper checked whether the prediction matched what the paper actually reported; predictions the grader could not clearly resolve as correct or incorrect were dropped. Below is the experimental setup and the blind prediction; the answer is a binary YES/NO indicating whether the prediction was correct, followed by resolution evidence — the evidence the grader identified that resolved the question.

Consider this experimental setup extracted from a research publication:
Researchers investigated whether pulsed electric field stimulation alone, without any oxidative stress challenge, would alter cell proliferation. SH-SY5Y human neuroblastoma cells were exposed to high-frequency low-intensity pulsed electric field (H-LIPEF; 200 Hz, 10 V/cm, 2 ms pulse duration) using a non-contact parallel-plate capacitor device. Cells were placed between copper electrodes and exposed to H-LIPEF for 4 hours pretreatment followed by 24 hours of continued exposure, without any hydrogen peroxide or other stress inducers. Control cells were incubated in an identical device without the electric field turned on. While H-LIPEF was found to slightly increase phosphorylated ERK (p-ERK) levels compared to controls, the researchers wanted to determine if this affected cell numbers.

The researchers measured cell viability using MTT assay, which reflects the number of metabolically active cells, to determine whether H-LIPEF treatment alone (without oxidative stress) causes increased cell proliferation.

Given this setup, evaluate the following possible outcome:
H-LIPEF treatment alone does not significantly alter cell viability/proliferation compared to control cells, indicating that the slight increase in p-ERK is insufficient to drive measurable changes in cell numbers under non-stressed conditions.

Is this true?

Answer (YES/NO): YES